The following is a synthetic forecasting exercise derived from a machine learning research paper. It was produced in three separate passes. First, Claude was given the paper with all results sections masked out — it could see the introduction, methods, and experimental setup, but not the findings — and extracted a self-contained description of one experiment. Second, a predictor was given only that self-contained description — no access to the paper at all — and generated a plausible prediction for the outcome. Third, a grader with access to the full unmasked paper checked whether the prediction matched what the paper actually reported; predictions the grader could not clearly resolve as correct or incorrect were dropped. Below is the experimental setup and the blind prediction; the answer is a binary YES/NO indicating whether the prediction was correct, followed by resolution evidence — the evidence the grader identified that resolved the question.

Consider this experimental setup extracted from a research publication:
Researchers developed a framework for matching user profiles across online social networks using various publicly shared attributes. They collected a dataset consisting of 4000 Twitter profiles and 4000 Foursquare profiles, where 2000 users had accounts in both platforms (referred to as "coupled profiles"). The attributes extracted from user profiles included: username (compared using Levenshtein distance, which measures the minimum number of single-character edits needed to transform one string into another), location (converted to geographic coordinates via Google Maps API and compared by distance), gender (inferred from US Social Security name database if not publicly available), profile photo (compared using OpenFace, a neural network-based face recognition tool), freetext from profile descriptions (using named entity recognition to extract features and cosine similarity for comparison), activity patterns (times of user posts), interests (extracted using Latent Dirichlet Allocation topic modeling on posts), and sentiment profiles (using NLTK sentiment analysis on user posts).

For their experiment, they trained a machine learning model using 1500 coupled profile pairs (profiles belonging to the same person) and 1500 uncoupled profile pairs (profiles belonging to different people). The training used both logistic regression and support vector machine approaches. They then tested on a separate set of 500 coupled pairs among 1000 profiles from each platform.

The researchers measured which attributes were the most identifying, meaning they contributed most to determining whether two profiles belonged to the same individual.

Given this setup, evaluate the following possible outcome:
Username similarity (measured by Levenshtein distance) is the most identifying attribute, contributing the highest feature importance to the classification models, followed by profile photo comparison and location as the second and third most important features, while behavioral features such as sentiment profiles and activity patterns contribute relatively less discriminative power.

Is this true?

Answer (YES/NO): NO